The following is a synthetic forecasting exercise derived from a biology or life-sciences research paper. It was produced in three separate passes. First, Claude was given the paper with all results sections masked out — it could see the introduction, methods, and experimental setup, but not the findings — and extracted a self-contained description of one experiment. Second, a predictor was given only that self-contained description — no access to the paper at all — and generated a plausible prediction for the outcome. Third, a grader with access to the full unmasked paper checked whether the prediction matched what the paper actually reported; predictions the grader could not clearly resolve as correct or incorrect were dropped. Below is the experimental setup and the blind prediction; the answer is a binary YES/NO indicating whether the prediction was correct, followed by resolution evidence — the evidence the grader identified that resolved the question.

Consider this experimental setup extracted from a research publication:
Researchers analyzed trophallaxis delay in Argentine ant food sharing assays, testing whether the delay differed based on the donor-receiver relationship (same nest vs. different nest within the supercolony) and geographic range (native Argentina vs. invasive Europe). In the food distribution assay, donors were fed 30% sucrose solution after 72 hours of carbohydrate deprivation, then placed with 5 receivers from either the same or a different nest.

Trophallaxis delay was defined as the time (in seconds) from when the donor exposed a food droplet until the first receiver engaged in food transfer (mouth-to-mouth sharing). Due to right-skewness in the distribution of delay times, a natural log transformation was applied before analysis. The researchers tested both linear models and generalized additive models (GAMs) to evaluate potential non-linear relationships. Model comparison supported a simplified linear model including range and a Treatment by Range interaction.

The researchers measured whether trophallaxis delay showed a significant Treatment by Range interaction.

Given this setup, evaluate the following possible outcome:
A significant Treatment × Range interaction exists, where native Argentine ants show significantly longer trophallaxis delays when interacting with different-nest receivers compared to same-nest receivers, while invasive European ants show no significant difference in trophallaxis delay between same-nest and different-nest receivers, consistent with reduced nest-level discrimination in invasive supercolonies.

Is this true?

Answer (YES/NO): NO